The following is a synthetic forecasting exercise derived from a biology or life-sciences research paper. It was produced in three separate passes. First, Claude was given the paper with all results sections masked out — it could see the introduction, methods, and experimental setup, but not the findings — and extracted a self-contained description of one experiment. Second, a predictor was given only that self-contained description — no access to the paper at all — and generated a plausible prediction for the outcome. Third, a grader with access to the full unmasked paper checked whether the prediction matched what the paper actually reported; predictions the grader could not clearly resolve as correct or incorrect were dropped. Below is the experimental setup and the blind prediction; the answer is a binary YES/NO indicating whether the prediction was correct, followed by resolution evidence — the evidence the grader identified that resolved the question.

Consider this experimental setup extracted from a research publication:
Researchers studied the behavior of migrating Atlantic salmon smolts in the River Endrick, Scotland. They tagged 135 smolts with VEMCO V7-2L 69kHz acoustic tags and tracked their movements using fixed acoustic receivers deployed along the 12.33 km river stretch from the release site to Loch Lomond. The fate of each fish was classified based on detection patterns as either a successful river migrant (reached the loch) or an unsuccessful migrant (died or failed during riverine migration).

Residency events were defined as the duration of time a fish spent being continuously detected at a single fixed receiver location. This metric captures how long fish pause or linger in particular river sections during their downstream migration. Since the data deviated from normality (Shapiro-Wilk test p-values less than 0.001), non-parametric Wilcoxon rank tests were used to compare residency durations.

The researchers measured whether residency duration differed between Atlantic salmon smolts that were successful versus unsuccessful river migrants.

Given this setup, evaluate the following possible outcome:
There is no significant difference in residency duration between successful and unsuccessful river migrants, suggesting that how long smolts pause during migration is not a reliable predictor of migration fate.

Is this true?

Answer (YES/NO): NO